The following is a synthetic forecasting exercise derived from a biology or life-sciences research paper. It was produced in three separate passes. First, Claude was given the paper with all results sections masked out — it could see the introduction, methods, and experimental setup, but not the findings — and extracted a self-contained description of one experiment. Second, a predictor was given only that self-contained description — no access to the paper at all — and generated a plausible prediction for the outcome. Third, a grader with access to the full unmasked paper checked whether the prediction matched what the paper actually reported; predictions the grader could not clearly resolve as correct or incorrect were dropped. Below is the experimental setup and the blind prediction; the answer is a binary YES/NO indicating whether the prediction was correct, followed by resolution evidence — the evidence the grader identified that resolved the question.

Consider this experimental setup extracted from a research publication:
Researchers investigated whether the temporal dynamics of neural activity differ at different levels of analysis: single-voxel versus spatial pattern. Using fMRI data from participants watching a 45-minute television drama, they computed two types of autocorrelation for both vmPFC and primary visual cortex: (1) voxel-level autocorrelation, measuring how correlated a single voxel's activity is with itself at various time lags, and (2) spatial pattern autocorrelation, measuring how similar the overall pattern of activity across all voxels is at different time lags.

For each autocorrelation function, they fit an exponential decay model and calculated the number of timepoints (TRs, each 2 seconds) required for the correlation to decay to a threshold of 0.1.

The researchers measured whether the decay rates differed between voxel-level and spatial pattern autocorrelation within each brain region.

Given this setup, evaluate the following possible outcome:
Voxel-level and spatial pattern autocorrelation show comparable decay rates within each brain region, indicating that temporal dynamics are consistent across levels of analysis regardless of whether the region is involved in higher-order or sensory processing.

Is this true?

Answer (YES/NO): NO